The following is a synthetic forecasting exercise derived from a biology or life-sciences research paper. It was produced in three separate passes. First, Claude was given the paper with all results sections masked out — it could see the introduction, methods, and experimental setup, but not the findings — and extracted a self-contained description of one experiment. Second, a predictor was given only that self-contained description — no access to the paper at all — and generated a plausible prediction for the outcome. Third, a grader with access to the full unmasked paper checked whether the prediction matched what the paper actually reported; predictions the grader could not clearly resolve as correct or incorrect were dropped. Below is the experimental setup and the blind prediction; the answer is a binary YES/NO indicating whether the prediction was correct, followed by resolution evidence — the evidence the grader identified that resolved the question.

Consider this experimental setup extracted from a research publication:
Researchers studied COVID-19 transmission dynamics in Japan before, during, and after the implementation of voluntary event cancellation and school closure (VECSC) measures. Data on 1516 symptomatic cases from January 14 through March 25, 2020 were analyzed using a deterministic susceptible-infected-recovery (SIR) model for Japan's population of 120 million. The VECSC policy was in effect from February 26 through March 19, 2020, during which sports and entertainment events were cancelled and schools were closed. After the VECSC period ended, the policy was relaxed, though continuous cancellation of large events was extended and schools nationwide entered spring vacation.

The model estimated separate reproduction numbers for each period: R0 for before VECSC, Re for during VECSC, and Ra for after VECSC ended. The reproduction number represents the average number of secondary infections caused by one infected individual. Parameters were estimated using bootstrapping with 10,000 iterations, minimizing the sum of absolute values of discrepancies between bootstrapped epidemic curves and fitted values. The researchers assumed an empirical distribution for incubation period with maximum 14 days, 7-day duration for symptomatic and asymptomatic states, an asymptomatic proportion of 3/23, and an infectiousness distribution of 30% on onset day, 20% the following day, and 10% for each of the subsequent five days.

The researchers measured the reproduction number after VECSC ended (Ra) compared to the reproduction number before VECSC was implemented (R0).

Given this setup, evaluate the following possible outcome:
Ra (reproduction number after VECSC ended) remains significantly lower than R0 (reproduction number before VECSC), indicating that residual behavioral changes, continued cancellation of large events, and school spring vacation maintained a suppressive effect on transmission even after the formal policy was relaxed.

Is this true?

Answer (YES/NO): NO